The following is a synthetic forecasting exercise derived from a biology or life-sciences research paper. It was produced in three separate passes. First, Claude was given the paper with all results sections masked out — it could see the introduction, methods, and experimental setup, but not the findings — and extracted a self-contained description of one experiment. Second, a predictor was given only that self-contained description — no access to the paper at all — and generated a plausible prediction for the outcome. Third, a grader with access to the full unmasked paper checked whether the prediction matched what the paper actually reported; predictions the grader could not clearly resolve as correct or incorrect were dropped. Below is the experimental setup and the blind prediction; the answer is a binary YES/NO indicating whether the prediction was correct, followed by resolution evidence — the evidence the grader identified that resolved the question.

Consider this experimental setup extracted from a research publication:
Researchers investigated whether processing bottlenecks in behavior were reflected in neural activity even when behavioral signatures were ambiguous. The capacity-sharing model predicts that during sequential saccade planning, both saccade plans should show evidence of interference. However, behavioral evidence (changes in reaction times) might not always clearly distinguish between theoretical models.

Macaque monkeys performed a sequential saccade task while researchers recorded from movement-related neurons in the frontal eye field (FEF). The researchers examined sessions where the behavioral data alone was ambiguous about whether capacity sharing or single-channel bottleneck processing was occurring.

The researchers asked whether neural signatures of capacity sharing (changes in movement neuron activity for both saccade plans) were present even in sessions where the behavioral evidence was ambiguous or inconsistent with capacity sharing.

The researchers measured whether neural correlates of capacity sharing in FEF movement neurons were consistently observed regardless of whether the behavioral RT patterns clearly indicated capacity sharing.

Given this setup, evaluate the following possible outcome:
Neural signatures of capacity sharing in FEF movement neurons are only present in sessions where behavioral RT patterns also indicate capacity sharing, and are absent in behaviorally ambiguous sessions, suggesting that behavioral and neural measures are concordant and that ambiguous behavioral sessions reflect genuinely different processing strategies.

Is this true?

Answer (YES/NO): NO